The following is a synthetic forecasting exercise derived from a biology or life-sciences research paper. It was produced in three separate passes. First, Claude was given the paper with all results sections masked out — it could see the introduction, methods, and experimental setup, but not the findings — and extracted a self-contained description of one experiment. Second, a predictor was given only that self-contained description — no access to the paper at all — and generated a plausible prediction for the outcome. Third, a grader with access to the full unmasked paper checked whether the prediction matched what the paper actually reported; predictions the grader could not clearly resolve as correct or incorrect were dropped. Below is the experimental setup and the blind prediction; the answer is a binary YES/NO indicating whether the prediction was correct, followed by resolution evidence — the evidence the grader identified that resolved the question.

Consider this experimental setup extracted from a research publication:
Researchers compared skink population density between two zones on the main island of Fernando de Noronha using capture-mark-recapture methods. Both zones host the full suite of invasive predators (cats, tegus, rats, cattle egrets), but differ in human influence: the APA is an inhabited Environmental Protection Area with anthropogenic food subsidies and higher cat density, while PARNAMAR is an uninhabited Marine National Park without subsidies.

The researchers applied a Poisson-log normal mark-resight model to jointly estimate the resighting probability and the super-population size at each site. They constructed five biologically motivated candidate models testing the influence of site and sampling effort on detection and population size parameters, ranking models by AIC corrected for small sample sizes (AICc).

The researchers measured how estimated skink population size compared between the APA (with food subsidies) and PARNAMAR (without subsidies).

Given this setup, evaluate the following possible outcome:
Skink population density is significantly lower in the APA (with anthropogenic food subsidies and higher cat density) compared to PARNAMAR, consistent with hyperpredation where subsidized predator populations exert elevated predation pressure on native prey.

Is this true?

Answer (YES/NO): NO